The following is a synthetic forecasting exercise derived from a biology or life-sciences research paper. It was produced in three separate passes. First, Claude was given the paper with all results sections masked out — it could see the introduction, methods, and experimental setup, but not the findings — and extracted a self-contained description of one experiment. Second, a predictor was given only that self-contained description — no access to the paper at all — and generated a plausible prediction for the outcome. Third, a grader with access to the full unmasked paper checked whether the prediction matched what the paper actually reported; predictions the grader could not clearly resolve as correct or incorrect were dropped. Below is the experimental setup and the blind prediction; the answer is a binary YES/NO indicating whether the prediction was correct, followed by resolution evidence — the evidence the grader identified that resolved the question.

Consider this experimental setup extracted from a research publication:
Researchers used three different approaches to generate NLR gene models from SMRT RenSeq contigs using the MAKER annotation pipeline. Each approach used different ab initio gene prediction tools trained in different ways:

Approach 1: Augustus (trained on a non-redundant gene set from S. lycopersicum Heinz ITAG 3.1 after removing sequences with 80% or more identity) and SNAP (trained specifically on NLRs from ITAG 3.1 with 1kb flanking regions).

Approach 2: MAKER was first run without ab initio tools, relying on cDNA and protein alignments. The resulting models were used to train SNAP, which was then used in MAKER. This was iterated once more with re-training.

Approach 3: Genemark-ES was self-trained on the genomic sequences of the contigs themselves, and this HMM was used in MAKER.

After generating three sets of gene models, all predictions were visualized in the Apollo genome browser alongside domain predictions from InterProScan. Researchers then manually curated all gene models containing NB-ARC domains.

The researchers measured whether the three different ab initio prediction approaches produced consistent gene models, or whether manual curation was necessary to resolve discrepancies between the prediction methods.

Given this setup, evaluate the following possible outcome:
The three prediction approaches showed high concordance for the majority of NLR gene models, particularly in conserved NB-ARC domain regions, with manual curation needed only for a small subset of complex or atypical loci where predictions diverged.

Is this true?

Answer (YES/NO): NO